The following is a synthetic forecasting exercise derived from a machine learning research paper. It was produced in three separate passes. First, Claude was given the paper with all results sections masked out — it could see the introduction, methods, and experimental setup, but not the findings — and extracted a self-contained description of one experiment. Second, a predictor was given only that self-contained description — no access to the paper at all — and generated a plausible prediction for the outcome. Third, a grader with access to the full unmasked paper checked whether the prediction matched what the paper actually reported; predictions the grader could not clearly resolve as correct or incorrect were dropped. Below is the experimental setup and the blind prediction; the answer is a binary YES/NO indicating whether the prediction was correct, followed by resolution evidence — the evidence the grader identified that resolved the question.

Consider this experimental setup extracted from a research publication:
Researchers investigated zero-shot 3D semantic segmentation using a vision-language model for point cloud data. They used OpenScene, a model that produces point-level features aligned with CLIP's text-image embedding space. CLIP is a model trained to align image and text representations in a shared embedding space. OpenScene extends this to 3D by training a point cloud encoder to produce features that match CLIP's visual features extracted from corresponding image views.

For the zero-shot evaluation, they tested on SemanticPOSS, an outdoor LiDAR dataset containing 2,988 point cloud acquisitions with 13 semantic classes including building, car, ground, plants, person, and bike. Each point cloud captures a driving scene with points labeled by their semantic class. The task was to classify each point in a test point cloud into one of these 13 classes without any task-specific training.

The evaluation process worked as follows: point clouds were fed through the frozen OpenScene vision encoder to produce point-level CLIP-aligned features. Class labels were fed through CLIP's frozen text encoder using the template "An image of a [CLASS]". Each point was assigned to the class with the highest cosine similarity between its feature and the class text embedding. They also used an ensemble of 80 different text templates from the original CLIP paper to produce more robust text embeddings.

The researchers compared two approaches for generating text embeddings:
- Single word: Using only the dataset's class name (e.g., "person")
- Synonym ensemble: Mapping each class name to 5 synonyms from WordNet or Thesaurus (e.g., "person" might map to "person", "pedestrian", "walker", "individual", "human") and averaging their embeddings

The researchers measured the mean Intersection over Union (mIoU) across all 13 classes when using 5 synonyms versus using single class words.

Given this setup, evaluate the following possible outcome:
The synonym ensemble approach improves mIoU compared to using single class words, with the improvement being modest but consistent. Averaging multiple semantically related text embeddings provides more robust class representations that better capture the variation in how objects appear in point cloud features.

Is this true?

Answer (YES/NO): YES